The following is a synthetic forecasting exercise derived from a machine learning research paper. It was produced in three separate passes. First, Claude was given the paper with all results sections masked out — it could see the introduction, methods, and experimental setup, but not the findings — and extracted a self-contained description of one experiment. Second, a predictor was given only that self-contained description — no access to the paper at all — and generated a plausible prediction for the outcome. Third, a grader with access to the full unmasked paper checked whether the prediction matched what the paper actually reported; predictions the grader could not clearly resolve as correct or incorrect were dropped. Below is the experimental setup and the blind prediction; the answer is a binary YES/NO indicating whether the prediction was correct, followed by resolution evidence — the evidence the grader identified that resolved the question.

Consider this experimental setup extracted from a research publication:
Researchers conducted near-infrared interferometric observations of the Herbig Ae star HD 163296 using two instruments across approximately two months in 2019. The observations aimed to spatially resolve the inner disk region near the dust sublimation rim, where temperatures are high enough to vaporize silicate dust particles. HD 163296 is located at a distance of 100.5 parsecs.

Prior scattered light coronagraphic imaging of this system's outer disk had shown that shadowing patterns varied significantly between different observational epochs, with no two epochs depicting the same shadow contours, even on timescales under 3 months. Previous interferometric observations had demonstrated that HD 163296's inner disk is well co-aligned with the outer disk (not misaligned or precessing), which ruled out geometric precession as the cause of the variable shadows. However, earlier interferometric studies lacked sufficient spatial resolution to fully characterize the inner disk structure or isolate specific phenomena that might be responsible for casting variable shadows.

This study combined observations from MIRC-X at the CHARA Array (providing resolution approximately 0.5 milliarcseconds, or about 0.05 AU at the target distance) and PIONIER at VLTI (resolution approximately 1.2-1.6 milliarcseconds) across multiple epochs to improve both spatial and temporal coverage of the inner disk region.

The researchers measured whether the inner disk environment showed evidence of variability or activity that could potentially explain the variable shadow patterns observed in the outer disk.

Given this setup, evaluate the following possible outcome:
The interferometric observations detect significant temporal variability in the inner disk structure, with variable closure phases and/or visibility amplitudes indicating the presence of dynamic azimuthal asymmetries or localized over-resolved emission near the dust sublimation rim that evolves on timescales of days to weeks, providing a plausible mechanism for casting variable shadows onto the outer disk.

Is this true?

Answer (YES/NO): YES